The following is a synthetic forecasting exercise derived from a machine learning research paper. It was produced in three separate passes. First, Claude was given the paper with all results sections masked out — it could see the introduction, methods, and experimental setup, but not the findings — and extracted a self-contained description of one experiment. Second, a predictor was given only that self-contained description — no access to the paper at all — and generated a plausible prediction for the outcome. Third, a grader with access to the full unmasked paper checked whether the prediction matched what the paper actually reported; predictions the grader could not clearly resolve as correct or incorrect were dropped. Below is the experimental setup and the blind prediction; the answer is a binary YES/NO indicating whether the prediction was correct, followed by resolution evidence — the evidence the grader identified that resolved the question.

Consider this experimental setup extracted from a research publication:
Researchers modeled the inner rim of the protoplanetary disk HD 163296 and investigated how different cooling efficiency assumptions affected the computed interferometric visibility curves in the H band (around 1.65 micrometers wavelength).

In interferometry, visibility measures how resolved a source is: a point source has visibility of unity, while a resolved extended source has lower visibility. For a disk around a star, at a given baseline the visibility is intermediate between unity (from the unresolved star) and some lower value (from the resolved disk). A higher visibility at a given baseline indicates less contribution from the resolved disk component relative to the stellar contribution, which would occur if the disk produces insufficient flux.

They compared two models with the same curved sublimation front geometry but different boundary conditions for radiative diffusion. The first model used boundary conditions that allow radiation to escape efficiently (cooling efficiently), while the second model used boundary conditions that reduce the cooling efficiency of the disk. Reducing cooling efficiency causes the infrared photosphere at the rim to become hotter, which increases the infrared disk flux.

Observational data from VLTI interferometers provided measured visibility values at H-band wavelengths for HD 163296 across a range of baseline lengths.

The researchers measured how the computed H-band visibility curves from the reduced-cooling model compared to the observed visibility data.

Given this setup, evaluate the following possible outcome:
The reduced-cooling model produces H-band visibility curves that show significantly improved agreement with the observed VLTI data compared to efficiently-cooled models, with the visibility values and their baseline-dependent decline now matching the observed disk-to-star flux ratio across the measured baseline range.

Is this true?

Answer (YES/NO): NO